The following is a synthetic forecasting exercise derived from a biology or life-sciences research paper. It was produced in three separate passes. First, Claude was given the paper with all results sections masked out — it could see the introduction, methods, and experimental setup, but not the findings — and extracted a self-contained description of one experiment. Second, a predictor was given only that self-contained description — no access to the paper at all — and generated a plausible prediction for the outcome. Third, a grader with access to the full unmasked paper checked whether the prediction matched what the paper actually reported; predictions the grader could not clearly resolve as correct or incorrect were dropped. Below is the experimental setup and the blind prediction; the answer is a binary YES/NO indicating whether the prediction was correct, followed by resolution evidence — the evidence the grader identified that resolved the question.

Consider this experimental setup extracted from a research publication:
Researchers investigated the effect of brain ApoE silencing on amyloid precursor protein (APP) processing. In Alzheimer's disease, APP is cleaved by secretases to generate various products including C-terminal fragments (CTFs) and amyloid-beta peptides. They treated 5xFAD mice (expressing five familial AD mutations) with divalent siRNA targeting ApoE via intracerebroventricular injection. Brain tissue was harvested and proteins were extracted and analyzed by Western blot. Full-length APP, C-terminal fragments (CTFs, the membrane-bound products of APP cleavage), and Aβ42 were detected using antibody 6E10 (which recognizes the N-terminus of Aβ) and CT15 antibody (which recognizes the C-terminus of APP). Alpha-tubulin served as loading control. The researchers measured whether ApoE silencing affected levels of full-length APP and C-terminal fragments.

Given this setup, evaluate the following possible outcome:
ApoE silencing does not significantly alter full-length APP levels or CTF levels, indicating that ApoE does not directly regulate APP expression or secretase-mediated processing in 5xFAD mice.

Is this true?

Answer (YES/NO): NO